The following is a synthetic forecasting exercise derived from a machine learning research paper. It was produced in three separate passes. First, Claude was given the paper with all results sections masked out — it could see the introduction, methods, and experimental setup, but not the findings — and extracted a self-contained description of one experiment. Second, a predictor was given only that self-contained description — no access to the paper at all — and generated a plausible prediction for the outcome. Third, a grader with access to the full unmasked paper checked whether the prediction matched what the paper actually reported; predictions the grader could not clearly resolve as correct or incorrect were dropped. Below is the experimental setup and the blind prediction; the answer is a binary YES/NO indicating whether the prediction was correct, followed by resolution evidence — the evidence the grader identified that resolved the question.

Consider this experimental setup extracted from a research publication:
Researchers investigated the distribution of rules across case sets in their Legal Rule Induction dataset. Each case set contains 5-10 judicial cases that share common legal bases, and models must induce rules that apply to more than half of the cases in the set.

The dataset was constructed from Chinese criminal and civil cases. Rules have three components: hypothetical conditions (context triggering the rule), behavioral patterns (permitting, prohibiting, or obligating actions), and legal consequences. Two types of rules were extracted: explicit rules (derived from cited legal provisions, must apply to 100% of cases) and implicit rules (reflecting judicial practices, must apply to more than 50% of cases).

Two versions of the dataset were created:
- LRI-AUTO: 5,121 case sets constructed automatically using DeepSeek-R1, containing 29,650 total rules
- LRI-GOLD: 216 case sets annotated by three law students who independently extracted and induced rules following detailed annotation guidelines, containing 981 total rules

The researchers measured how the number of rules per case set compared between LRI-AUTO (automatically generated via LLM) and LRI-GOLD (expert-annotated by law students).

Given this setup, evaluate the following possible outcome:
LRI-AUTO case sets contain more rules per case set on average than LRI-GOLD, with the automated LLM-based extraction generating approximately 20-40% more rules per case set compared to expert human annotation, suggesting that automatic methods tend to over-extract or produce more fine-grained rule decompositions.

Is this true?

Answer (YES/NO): YES